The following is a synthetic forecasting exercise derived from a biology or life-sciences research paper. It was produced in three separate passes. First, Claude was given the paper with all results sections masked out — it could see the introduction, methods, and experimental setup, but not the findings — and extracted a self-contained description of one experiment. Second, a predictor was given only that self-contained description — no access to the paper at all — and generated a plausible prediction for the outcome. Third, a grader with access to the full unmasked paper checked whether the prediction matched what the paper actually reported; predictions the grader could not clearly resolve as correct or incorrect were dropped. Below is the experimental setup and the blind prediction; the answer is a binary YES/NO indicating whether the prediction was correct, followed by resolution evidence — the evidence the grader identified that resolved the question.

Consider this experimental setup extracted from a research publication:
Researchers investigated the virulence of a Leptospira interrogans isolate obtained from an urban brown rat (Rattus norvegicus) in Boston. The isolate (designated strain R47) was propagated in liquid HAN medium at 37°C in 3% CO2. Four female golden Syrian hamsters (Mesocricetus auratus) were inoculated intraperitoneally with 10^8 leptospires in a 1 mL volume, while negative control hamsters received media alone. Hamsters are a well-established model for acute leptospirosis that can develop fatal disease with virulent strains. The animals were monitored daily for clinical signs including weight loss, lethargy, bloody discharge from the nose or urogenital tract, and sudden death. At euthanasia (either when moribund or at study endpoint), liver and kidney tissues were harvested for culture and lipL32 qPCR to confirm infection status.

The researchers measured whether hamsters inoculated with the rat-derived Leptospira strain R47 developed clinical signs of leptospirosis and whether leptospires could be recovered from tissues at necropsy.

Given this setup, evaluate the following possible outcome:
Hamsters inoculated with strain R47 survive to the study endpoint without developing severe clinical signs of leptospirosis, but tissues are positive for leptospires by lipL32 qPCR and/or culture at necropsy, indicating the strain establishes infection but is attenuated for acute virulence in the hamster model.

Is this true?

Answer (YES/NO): NO